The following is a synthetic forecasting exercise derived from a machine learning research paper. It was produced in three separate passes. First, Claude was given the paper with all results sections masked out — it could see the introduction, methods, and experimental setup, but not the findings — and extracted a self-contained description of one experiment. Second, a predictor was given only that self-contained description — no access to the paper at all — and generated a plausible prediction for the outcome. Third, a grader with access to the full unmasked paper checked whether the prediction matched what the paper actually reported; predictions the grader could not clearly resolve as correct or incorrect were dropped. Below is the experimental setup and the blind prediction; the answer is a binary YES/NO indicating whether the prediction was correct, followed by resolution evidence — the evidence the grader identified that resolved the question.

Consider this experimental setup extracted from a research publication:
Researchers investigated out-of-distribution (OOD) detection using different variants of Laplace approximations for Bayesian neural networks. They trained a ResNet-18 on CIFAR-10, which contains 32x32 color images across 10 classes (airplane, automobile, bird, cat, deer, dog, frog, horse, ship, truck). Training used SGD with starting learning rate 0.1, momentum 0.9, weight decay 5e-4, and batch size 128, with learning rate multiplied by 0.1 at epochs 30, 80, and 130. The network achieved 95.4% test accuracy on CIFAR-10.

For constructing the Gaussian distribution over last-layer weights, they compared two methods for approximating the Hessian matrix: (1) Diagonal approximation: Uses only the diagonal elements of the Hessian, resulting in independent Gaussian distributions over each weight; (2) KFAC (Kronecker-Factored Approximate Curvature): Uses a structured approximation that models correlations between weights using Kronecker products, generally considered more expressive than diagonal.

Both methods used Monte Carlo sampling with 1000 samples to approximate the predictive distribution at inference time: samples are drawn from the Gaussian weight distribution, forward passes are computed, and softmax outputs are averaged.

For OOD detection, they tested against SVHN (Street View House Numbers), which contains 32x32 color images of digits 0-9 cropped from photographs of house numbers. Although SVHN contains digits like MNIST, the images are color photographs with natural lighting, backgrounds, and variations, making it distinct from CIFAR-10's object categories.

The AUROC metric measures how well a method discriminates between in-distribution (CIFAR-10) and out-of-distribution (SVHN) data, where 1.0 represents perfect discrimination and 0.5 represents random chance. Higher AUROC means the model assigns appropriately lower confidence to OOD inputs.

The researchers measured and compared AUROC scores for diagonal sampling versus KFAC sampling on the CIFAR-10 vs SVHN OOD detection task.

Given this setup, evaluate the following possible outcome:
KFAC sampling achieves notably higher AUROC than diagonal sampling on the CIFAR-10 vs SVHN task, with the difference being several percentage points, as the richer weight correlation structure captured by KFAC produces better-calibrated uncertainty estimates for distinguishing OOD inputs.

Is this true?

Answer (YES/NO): NO